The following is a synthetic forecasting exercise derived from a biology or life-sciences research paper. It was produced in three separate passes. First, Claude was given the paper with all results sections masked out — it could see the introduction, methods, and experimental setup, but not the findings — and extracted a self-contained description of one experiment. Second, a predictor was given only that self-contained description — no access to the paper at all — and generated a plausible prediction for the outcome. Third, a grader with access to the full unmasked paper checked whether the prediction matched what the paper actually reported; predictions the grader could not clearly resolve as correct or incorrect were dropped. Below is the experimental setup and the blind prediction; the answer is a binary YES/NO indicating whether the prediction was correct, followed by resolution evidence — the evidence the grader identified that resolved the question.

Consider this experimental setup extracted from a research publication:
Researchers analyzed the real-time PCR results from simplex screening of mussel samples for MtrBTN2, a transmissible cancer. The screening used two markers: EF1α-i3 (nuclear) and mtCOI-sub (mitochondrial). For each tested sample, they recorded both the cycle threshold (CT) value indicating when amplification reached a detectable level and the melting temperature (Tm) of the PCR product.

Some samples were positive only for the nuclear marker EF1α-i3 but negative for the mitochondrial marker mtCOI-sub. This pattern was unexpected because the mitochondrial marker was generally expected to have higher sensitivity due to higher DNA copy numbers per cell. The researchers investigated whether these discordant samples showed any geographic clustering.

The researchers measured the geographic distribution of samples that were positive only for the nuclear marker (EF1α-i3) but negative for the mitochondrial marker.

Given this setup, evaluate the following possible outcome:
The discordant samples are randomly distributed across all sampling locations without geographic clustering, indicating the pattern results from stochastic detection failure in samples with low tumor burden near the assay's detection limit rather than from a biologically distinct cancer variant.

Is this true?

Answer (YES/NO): NO